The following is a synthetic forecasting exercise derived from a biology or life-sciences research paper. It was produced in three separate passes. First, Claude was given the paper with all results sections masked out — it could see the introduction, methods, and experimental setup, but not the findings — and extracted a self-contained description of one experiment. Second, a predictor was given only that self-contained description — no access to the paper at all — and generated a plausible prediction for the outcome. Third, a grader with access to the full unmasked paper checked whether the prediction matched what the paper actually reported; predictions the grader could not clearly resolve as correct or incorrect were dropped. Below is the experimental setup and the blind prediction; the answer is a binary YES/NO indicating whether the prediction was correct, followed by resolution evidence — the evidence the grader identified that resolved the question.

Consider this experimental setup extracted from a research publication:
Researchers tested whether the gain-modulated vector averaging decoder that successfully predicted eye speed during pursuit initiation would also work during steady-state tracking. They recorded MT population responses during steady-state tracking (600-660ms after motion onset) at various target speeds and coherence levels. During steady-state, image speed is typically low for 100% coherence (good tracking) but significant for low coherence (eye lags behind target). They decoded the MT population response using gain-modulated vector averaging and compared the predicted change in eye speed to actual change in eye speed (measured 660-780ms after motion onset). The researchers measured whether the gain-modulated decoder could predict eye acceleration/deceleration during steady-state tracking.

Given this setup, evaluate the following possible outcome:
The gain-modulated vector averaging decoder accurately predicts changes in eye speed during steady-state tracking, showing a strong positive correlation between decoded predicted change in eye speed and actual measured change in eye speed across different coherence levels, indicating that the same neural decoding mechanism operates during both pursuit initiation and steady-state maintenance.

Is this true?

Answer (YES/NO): NO